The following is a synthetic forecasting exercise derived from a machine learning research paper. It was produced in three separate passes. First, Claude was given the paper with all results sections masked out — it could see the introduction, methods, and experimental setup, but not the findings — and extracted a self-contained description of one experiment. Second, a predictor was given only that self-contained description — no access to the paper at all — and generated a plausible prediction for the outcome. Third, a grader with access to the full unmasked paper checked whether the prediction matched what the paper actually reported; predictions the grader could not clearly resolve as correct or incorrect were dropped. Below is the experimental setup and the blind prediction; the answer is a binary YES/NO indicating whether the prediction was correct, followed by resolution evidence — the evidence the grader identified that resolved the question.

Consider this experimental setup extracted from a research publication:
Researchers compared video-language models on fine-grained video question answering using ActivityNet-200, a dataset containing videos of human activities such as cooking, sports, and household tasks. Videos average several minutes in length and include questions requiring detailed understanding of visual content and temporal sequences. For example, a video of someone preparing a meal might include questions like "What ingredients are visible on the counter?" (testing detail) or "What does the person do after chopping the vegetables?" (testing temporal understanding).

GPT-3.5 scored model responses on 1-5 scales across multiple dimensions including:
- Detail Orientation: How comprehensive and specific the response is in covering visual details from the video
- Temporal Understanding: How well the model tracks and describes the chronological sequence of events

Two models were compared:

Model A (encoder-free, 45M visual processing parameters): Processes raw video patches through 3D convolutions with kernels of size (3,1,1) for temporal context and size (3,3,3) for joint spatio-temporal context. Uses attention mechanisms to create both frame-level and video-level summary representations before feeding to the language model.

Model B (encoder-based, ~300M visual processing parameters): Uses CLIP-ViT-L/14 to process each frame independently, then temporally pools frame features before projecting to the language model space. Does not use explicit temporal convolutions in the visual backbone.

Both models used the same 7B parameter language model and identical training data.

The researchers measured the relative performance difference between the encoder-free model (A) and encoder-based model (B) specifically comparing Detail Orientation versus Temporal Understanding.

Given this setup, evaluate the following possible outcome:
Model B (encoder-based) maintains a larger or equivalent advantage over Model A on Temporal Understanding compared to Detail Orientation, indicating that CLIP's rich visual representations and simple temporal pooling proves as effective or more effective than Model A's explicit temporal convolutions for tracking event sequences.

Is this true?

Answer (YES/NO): NO